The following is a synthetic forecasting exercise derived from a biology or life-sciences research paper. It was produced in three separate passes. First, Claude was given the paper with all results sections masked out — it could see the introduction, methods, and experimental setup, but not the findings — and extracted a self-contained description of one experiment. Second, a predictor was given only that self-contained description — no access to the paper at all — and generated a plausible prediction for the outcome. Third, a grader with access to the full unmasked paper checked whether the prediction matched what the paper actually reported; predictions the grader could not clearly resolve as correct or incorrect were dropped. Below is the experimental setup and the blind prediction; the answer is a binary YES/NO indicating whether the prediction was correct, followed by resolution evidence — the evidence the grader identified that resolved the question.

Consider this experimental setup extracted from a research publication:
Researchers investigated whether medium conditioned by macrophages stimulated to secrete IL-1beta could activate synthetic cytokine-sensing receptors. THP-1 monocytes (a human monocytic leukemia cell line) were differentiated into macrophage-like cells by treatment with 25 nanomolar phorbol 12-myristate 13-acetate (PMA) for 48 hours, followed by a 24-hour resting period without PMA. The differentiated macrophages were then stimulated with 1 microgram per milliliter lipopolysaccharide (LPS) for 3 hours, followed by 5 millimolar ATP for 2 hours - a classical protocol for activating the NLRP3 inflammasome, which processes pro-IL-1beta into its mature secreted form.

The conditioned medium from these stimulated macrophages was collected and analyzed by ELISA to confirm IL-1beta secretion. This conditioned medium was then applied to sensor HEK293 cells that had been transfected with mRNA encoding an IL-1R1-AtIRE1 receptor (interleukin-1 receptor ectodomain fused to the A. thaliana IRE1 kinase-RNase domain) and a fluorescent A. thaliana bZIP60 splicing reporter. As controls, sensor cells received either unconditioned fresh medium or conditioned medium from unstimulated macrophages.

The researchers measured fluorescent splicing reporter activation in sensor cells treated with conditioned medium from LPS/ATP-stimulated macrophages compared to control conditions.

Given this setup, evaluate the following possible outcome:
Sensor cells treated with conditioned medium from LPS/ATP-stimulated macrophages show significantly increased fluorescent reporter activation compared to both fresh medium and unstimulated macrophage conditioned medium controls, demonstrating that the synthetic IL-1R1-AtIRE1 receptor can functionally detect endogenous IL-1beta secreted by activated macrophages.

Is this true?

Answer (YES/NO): YES